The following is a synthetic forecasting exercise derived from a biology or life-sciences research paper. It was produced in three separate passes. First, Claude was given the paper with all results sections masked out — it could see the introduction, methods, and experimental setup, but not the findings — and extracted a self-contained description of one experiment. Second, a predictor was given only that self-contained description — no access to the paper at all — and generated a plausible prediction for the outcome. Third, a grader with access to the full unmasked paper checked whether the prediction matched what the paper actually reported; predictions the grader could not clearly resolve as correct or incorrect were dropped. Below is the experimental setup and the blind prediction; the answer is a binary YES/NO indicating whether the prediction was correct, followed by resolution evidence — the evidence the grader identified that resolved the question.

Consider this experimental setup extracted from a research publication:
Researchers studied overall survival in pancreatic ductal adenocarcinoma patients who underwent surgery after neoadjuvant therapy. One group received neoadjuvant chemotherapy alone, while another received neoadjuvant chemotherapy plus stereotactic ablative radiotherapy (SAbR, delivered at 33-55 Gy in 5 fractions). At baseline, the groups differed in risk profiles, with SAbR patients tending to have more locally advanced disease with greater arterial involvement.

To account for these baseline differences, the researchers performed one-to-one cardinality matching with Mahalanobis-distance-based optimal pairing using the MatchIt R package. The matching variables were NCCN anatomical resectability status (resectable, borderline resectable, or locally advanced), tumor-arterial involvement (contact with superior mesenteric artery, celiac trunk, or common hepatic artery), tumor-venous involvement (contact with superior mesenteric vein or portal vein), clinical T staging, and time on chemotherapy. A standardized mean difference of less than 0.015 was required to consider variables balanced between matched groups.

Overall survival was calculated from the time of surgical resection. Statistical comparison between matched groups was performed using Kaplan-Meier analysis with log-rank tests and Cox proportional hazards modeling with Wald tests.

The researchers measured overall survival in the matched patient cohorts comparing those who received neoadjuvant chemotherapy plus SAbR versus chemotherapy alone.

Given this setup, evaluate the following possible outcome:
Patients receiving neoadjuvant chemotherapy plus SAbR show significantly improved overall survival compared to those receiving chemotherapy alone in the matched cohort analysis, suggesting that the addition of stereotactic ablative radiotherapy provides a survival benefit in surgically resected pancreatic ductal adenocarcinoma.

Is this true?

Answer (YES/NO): NO